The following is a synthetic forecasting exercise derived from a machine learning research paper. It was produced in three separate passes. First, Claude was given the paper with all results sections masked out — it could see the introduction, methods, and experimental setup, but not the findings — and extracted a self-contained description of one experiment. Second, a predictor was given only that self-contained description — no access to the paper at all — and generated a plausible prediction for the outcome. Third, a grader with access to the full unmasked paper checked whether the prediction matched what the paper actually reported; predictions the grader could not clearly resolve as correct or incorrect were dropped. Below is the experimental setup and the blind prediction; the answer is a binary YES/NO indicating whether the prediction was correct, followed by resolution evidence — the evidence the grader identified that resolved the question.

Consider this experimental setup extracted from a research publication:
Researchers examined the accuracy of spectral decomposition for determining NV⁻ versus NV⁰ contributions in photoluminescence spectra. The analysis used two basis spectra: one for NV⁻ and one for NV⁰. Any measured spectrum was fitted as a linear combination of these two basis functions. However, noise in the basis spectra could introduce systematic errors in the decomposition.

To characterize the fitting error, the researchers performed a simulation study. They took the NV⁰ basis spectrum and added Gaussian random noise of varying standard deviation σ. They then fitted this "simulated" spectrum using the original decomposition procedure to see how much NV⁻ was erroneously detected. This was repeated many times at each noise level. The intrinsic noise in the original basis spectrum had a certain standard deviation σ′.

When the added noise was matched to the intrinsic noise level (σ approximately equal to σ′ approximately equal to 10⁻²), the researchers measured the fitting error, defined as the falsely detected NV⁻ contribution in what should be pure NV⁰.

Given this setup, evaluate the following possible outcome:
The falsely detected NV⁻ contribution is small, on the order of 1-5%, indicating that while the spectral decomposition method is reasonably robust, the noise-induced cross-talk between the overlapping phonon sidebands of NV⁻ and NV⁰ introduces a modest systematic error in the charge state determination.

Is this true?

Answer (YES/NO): NO